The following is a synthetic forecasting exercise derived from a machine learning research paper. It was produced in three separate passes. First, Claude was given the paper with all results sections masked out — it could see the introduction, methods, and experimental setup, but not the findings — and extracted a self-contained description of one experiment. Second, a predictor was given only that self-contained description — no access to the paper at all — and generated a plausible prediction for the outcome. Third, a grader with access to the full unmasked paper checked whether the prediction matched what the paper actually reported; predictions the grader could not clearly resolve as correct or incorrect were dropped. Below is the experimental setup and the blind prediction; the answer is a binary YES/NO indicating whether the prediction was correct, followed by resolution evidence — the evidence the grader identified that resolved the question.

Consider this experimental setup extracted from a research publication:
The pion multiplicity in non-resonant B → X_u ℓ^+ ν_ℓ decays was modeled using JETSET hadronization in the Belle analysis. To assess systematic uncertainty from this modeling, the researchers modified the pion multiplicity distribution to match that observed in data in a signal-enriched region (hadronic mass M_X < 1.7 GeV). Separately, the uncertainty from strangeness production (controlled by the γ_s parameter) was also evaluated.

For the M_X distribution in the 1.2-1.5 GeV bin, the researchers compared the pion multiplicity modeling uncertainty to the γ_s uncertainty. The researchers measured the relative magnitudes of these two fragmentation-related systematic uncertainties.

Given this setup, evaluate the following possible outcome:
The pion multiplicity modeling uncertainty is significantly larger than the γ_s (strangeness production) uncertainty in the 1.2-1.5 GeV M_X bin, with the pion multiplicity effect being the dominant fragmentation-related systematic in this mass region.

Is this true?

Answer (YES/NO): YES